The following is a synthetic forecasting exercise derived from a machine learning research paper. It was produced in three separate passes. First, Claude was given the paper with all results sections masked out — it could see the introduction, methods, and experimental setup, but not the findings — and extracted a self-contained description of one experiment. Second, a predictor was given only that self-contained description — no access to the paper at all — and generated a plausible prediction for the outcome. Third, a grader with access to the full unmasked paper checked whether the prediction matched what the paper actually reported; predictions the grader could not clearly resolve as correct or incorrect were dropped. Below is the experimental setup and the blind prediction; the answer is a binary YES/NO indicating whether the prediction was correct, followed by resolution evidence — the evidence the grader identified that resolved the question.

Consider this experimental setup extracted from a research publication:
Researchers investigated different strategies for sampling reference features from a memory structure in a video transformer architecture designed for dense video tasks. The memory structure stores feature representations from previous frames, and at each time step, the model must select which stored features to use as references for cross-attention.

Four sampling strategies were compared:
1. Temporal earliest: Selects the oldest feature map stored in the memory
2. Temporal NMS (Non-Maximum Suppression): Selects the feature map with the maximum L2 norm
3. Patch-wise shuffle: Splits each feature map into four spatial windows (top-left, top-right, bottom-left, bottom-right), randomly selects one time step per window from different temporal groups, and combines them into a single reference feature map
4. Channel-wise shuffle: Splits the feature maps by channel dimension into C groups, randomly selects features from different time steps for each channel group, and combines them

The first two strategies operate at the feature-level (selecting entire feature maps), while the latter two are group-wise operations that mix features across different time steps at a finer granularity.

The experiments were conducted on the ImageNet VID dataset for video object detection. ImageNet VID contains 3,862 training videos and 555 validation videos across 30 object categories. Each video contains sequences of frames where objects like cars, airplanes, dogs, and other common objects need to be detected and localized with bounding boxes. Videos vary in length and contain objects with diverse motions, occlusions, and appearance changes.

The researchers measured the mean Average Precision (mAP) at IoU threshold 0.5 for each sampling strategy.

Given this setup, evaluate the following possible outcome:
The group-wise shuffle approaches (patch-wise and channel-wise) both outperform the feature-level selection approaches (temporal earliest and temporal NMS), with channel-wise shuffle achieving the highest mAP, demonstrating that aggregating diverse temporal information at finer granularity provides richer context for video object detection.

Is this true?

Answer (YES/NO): NO